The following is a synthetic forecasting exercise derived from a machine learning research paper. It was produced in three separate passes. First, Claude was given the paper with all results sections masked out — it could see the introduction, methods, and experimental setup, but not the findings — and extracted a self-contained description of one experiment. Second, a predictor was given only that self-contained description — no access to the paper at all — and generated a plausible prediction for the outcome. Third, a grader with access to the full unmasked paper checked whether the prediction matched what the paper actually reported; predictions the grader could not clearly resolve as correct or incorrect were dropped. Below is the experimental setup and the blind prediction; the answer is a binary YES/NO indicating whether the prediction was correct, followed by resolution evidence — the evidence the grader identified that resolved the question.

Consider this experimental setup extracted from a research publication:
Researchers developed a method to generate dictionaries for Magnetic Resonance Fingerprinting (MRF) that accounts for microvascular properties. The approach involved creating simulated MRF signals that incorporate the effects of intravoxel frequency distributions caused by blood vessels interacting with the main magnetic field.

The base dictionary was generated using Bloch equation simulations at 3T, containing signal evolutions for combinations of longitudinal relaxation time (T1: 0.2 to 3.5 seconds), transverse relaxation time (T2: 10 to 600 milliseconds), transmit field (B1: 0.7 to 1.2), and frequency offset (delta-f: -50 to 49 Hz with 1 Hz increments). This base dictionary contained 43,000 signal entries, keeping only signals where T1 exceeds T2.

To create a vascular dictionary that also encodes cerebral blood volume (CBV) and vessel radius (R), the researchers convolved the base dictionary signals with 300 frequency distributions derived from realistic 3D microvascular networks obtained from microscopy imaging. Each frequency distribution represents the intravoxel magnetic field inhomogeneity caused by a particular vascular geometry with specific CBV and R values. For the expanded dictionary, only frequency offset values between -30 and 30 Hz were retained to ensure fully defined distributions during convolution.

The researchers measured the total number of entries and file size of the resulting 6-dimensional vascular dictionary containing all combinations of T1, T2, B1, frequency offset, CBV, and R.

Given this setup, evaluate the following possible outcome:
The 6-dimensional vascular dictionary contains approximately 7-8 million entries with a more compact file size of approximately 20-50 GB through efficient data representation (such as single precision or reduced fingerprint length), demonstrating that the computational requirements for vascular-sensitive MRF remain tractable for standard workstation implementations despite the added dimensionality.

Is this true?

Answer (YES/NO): YES